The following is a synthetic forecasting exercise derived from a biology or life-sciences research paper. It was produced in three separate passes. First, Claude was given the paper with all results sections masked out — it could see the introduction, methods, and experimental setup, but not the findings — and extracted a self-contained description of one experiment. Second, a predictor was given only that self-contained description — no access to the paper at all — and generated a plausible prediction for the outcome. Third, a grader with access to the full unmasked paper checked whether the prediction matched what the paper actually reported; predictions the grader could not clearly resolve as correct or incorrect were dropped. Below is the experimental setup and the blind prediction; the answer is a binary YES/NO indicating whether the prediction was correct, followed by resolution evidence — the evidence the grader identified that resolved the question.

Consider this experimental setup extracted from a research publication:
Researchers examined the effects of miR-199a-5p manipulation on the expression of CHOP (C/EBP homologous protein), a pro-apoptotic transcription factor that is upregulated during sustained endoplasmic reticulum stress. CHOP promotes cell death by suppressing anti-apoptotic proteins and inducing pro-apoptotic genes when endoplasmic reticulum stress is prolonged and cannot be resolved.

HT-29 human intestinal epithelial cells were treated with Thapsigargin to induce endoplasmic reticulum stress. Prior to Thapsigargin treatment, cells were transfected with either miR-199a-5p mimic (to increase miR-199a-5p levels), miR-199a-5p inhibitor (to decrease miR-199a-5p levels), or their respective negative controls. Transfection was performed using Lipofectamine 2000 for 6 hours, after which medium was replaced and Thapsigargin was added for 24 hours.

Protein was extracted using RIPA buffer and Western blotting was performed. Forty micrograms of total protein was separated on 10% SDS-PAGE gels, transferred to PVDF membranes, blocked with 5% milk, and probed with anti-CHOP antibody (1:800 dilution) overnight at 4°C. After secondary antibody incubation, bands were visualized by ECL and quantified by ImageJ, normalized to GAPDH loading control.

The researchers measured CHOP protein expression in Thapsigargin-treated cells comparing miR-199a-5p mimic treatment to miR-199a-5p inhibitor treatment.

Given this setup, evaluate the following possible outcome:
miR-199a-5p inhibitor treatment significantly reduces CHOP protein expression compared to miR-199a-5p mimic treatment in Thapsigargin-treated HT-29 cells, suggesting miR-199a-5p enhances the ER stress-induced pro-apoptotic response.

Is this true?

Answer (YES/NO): YES